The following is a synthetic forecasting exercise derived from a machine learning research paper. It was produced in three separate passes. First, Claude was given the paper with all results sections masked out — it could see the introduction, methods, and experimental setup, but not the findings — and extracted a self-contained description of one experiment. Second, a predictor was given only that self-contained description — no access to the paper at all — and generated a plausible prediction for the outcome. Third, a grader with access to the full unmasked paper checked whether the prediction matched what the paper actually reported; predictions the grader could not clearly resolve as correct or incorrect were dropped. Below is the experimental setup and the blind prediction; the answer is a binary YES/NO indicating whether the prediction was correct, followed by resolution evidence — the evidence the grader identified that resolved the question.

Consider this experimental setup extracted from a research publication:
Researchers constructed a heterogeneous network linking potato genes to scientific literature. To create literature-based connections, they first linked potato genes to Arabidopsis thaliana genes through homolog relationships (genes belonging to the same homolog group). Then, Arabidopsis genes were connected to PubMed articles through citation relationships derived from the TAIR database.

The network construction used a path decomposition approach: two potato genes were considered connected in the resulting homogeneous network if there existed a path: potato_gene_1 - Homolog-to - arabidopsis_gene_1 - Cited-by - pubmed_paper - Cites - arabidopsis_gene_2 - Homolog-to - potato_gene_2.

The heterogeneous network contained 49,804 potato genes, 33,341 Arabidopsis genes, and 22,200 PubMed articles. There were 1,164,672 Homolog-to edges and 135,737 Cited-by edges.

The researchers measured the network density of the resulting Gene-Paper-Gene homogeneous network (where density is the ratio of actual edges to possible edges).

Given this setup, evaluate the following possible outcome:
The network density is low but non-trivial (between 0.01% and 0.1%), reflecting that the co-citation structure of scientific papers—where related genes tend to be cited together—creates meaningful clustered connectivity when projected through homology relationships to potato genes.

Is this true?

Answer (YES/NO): NO